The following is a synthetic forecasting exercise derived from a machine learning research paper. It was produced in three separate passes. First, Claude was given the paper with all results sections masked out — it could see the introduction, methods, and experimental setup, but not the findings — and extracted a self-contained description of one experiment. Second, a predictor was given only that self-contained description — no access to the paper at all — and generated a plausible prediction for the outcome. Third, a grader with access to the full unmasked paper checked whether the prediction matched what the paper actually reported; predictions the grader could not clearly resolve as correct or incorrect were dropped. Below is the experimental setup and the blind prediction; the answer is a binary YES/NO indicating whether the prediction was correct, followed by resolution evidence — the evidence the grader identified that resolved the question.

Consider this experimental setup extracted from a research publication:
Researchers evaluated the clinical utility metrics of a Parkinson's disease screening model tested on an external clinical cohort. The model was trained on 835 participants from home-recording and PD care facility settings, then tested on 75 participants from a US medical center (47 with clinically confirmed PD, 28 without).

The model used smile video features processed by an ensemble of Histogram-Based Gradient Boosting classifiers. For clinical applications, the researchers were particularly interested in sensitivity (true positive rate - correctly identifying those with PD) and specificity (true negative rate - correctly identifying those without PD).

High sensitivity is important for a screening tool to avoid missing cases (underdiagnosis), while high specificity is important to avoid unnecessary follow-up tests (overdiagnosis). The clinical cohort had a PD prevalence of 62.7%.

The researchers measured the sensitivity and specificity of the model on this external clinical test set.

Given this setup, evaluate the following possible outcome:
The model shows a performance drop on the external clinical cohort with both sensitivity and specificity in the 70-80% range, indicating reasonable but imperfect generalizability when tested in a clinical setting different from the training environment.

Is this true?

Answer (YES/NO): NO